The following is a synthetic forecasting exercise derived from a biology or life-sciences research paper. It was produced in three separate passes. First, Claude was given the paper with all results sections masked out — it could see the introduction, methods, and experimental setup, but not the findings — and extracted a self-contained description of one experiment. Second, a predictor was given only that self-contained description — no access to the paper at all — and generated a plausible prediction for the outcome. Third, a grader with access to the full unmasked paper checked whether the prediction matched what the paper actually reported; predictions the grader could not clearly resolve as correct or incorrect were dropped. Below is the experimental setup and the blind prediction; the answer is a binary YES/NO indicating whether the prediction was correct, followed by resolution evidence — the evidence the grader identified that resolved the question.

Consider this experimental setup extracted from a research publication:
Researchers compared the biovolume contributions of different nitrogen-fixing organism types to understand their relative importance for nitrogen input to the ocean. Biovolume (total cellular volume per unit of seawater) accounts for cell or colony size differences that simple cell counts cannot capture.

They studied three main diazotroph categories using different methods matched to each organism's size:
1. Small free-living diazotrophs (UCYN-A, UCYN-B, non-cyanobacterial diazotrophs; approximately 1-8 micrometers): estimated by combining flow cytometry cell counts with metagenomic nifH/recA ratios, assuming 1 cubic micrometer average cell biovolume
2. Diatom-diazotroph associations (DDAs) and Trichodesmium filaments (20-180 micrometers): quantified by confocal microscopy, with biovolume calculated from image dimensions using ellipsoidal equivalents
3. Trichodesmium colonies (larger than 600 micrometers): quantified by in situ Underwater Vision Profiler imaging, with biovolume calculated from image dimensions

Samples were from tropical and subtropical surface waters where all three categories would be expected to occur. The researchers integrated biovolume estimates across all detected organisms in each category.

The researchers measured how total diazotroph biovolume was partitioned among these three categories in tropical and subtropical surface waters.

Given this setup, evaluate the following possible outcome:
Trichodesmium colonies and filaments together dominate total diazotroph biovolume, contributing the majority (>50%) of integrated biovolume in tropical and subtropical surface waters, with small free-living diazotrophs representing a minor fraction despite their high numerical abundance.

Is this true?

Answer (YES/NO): YES